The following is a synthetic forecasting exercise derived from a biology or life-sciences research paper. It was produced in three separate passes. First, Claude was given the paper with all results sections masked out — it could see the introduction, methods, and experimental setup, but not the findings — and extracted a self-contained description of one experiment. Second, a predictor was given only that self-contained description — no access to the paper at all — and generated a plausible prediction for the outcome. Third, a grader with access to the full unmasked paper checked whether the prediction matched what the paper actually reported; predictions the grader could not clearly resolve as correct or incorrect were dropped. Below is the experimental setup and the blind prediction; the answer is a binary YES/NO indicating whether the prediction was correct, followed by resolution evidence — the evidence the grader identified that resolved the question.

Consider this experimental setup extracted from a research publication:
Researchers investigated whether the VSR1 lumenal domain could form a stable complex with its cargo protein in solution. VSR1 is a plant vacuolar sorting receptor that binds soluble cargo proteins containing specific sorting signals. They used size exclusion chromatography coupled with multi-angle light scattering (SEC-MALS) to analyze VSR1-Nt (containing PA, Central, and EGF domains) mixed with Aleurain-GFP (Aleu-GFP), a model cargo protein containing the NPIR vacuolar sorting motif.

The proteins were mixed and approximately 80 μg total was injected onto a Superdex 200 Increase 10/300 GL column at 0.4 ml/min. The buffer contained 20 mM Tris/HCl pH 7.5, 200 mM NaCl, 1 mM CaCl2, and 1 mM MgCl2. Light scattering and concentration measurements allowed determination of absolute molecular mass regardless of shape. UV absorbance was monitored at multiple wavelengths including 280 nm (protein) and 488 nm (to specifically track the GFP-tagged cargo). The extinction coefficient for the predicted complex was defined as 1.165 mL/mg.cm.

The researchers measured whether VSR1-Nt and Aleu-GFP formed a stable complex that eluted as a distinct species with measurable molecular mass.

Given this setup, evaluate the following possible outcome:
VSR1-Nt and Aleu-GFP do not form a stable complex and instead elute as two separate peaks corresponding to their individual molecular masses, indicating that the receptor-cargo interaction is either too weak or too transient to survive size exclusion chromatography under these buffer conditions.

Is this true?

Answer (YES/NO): NO